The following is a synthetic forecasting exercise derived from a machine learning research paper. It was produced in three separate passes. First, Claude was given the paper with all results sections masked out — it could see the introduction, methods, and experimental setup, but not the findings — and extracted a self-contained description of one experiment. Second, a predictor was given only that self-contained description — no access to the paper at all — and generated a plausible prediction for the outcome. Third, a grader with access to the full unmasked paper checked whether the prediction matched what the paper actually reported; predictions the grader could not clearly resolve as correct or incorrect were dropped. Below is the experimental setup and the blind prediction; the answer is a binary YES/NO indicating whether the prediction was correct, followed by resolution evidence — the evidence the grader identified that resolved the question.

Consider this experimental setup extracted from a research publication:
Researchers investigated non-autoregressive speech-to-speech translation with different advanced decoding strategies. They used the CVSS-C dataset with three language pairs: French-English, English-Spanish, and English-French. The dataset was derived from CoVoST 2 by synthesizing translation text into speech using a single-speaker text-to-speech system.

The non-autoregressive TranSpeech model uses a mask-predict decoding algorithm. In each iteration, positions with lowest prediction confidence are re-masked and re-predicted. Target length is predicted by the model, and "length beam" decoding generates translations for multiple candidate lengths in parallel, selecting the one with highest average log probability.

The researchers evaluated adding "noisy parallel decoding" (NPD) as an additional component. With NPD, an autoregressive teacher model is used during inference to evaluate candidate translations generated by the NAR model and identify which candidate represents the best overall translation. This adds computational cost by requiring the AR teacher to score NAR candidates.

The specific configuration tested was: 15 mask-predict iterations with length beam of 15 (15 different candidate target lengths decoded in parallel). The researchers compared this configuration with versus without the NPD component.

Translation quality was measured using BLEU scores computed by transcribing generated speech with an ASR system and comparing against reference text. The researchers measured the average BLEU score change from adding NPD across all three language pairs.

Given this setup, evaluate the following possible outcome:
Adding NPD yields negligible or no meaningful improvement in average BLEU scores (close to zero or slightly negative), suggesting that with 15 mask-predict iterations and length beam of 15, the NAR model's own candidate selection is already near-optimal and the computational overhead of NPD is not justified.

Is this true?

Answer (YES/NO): NO